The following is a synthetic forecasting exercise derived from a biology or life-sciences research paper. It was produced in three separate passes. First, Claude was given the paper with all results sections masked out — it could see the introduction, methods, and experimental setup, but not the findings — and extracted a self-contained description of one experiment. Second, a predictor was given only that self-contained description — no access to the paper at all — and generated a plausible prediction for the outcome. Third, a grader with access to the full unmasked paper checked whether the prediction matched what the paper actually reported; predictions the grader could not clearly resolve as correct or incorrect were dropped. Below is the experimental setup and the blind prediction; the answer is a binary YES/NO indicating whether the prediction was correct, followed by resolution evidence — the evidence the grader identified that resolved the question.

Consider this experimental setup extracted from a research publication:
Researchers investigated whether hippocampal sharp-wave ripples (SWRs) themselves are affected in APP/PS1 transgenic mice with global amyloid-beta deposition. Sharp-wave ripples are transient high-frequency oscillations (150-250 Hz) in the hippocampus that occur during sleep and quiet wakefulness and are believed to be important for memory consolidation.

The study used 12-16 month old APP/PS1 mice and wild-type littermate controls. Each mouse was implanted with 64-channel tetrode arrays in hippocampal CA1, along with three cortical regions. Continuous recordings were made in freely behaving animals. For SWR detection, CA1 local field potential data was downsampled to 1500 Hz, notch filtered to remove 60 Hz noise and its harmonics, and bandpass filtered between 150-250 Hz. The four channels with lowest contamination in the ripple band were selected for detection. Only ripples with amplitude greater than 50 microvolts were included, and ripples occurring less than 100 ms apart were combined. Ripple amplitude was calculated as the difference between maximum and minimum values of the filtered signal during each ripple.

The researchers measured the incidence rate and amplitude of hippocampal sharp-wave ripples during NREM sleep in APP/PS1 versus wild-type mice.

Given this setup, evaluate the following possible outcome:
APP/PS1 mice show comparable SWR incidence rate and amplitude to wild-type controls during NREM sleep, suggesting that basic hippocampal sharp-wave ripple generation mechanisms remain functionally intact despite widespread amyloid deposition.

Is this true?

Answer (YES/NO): YES